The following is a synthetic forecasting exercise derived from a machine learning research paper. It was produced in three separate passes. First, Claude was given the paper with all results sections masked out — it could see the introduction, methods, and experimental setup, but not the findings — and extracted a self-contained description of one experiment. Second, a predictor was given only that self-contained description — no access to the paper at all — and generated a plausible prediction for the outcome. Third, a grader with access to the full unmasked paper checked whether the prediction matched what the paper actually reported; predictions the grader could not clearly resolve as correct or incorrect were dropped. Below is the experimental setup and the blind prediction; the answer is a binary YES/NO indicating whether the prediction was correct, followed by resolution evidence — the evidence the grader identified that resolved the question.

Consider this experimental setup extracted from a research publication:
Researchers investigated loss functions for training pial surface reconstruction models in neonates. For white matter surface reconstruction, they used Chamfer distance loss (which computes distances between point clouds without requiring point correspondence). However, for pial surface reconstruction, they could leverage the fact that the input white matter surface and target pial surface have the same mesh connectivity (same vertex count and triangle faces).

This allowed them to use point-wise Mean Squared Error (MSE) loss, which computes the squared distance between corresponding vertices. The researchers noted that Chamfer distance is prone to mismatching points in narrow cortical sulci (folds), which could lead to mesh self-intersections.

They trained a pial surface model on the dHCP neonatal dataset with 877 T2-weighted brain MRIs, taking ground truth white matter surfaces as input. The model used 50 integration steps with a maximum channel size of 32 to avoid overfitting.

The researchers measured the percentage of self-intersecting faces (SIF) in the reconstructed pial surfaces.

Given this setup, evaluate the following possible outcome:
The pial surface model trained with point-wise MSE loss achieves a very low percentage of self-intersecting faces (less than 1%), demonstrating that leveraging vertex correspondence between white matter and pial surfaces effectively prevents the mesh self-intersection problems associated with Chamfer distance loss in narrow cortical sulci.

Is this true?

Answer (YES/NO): YES